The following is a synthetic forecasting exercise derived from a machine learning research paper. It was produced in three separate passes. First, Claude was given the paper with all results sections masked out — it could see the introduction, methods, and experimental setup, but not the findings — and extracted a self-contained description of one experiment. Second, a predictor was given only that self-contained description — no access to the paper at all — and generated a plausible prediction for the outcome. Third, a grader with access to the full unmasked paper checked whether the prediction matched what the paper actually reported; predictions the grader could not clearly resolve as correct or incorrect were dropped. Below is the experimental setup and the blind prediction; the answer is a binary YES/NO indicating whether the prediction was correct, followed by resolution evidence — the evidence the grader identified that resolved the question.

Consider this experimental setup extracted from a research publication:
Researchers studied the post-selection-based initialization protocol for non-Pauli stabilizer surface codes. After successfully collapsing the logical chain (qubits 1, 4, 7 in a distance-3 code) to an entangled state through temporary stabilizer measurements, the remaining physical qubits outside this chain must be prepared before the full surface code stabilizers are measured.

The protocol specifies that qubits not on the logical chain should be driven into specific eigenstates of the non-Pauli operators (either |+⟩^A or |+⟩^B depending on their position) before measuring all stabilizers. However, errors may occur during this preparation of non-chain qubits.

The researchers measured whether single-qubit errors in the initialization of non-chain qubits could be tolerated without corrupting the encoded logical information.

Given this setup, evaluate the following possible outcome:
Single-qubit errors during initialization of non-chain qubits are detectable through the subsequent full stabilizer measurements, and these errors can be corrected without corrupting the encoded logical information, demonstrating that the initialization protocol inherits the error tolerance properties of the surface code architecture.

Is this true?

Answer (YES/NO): NO